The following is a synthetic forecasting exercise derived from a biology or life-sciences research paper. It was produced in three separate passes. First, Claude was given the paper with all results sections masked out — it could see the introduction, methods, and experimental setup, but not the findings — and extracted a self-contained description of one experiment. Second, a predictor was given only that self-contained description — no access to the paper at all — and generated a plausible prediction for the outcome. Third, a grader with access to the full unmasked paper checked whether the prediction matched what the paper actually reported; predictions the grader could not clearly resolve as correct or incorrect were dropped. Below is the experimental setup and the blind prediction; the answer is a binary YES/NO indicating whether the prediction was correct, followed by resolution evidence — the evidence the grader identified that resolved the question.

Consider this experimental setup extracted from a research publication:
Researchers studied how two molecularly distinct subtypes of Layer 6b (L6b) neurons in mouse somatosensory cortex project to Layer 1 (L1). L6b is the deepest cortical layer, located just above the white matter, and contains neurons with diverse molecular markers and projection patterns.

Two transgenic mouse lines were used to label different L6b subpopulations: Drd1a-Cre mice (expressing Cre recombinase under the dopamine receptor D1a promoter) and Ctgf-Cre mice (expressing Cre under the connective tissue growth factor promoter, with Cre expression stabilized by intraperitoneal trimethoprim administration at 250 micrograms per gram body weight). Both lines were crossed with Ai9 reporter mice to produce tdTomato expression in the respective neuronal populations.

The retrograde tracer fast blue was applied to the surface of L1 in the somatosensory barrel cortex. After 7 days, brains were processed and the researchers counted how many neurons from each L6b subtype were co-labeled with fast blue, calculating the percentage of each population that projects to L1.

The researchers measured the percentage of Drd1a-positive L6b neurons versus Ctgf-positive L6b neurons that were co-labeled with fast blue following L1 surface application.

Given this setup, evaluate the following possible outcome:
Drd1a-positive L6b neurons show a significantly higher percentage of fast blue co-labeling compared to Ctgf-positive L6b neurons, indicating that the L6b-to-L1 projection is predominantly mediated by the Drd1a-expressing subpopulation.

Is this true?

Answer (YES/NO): NO